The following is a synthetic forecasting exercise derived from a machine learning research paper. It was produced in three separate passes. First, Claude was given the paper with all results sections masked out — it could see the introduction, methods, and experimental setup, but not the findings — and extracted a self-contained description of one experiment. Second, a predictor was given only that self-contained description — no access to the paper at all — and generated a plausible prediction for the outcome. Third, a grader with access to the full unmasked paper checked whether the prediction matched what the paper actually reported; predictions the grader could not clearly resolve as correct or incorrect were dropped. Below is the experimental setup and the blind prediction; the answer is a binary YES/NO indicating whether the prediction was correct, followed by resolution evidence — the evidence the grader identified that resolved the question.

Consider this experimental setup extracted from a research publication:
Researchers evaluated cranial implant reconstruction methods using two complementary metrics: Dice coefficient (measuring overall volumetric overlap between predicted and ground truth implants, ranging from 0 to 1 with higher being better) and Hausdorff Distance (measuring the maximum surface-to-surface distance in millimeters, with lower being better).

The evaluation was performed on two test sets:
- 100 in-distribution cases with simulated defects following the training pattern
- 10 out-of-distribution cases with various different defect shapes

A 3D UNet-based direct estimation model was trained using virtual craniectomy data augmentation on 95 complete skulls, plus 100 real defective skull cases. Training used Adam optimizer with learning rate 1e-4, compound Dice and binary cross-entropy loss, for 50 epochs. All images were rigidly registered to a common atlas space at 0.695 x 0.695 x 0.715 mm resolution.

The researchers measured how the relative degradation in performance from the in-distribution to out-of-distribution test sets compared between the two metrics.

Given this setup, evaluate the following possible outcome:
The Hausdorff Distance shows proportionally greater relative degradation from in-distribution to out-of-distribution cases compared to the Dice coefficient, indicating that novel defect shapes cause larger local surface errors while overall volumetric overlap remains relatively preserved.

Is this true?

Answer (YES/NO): YES